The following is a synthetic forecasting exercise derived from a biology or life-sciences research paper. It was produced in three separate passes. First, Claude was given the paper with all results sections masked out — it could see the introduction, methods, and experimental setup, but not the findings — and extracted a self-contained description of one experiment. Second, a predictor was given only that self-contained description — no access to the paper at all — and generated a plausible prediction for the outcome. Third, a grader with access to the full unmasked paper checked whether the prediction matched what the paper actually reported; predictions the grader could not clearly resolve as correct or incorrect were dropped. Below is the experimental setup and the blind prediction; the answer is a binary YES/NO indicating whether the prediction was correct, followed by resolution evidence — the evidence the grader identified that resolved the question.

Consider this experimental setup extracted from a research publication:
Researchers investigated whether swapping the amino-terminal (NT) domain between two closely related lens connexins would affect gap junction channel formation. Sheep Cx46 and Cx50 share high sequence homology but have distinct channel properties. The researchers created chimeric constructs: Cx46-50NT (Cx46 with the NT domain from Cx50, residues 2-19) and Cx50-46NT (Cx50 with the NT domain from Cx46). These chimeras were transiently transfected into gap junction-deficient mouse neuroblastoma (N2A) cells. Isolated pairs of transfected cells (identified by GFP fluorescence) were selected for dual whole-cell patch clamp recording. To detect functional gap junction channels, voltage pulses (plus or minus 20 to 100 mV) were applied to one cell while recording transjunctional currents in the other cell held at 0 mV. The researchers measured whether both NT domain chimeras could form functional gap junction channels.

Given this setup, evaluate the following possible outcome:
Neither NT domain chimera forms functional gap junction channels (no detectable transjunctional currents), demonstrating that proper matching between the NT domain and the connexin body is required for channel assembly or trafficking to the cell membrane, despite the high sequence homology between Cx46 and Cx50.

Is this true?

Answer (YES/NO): NO